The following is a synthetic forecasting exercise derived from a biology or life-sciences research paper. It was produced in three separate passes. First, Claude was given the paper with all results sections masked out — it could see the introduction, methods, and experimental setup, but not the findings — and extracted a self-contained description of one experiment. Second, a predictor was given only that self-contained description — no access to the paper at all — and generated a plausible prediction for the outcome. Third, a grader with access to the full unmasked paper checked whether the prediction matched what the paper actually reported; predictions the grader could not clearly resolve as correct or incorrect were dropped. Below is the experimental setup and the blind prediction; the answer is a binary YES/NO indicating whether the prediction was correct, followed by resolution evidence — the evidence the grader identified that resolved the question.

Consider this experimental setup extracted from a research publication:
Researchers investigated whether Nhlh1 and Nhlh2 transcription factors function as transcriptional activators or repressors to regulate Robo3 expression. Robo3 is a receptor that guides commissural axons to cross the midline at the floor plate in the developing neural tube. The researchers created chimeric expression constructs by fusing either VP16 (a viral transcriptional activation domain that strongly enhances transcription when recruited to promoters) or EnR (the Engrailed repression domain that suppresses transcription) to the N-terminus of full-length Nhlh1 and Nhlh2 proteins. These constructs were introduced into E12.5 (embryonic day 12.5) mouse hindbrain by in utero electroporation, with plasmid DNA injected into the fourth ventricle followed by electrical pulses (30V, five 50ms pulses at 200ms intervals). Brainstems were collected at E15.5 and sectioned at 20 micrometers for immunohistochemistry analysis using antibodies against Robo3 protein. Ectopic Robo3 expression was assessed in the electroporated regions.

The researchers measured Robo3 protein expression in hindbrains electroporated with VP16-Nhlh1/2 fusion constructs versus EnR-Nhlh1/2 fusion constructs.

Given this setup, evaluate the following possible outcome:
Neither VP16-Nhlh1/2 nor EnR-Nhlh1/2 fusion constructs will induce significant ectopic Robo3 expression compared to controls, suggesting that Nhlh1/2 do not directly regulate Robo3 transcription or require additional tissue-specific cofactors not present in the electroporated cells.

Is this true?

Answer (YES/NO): NO